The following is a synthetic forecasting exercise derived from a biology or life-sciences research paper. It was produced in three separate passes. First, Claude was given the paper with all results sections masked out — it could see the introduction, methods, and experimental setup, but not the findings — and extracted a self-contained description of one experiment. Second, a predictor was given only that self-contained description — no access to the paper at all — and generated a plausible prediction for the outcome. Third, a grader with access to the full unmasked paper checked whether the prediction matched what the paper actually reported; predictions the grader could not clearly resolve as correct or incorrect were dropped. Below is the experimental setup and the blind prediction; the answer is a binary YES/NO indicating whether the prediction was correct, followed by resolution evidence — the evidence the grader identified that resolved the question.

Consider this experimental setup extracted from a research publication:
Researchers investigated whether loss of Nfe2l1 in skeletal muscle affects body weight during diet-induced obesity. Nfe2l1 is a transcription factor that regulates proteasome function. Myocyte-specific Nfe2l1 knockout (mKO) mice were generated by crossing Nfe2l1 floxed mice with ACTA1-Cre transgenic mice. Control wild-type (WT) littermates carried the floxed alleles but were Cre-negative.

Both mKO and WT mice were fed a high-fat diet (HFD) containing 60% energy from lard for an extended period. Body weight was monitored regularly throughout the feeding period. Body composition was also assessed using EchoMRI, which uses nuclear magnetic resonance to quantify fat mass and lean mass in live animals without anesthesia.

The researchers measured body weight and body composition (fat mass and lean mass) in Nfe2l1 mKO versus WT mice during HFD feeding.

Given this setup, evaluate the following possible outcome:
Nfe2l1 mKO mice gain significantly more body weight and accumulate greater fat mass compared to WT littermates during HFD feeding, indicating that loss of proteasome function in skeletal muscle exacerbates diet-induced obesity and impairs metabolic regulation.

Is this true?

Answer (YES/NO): NO